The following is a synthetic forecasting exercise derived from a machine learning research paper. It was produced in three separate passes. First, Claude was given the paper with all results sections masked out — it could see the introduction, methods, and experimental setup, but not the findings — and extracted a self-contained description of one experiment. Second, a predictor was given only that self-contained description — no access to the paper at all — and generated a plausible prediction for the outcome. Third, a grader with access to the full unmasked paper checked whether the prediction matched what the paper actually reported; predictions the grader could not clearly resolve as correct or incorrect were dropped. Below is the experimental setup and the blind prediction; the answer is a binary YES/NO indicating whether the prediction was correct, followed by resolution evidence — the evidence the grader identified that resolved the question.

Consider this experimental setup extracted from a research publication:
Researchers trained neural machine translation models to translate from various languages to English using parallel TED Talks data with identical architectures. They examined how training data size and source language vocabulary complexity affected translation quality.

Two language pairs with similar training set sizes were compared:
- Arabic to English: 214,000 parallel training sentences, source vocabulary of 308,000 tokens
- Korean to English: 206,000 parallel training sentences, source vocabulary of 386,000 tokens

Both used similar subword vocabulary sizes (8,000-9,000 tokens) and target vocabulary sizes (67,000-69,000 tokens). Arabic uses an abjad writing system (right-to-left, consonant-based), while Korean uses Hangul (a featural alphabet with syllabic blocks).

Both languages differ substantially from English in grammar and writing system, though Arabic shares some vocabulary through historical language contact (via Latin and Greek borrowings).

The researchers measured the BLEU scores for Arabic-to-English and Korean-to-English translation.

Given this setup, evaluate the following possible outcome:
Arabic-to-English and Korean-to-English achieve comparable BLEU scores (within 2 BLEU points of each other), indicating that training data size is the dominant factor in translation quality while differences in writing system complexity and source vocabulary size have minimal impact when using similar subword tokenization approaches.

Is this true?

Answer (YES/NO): NO